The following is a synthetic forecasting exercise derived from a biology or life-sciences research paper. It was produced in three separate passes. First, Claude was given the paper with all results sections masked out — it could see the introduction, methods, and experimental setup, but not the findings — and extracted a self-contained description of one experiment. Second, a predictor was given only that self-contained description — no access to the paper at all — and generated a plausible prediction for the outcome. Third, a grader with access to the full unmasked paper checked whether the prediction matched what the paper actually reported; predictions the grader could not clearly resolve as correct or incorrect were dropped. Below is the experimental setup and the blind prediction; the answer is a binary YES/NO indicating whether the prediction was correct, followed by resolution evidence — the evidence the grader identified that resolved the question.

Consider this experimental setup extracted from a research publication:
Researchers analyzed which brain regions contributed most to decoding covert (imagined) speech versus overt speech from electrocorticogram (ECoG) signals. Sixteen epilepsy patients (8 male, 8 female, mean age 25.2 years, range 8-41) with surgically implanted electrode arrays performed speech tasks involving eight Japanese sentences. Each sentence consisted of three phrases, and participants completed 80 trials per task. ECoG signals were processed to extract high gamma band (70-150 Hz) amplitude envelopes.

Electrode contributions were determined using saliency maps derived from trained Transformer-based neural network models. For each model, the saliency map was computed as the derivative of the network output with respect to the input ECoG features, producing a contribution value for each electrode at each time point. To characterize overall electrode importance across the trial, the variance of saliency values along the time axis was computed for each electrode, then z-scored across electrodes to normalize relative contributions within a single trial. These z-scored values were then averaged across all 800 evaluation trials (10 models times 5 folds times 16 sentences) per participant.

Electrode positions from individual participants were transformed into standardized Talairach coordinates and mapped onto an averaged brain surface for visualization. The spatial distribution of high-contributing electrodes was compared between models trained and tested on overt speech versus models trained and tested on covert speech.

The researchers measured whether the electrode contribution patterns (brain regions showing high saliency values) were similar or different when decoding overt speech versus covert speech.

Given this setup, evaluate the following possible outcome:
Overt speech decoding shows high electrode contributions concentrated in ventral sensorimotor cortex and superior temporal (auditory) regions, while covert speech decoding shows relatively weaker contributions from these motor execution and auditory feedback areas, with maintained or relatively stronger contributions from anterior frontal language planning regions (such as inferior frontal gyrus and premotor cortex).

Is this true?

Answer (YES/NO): NO